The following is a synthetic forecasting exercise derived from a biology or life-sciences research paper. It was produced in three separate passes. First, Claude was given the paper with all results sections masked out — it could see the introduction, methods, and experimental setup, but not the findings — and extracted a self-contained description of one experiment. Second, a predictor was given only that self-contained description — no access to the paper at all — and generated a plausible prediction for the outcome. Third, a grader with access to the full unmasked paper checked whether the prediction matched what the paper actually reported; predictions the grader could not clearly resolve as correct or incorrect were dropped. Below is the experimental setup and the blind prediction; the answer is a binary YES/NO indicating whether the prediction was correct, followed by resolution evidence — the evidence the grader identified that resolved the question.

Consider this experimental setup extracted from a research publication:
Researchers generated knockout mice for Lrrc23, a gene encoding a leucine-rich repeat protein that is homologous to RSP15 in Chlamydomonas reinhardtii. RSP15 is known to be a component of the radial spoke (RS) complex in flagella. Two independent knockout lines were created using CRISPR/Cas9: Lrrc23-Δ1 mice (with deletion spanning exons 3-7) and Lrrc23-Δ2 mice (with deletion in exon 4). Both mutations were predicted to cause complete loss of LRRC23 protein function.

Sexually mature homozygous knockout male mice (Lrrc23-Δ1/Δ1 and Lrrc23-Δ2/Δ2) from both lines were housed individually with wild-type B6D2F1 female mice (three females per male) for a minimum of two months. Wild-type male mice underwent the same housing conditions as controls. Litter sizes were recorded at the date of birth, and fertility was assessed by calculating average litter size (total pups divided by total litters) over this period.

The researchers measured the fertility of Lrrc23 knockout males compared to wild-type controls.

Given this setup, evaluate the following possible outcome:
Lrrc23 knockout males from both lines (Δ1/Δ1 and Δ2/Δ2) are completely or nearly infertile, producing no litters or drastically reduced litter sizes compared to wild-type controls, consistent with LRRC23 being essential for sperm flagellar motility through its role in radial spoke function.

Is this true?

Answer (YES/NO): YES